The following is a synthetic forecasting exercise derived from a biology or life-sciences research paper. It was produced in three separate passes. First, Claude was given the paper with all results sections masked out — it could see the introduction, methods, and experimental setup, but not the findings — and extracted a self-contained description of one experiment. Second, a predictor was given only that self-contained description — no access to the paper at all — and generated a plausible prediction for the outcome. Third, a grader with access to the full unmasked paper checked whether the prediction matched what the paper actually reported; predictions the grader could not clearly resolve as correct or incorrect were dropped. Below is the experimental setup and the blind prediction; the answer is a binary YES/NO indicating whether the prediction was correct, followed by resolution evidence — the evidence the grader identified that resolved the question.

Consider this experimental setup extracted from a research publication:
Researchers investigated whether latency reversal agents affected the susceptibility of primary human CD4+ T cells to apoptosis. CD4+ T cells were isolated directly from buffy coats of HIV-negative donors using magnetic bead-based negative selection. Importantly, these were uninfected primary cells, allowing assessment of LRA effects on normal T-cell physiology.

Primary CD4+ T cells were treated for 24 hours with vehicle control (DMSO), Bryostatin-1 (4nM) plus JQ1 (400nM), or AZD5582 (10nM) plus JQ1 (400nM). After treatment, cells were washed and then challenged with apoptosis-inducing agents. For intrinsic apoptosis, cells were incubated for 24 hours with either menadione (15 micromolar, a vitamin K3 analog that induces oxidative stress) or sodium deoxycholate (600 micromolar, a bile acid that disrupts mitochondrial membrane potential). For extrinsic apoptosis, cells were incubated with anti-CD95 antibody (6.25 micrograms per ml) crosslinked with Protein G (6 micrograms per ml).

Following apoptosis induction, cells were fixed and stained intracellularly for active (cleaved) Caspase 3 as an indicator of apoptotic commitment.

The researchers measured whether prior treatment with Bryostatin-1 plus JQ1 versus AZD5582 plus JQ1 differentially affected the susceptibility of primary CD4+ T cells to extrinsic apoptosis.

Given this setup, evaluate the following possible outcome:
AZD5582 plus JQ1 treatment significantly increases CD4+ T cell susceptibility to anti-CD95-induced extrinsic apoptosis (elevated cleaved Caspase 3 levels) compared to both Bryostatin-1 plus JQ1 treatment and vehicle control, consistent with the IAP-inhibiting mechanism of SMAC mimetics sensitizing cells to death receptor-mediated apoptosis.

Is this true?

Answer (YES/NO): NO